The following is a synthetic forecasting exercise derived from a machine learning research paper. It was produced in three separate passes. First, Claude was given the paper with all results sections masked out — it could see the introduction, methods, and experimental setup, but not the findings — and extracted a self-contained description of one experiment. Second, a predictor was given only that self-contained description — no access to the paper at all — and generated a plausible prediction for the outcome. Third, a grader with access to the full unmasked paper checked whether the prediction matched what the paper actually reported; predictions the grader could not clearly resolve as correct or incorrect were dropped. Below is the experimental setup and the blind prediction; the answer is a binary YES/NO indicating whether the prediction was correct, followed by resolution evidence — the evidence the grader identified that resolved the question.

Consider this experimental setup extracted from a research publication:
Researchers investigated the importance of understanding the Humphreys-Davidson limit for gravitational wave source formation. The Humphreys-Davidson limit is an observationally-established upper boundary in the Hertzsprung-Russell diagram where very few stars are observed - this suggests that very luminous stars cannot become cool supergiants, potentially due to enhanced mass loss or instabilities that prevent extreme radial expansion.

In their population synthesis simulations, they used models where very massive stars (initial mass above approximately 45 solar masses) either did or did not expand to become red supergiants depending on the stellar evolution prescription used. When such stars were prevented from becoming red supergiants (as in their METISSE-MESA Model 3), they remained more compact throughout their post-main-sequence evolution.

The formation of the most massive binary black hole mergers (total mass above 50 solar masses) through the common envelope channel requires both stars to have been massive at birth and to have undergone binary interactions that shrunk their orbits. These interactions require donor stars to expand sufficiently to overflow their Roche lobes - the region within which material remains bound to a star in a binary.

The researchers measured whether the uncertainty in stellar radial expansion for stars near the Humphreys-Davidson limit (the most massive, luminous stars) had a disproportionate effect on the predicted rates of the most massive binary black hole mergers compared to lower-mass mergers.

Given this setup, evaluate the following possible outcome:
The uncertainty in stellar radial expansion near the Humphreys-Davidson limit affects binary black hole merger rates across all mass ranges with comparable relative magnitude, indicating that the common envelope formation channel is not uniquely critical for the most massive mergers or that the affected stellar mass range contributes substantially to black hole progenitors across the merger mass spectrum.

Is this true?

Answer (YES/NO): NO